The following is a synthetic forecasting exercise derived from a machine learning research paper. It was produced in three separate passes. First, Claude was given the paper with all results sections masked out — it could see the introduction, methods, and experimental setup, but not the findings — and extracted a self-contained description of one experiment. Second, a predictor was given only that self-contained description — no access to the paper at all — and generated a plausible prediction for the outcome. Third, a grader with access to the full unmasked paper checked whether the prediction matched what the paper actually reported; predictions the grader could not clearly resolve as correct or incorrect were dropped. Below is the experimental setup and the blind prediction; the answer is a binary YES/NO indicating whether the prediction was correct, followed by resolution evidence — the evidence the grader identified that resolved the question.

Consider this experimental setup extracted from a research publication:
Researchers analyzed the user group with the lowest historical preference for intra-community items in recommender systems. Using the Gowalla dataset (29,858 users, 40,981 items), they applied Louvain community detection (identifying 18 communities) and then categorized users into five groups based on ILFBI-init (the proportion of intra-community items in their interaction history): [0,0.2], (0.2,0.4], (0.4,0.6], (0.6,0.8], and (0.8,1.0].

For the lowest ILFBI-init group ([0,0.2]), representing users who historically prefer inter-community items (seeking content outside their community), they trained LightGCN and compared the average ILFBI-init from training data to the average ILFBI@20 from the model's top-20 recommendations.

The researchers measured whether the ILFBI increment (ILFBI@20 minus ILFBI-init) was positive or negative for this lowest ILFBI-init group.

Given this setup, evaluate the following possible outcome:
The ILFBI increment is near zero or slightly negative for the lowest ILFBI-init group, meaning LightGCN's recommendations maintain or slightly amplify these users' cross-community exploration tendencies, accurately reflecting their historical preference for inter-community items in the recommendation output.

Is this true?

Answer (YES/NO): YES